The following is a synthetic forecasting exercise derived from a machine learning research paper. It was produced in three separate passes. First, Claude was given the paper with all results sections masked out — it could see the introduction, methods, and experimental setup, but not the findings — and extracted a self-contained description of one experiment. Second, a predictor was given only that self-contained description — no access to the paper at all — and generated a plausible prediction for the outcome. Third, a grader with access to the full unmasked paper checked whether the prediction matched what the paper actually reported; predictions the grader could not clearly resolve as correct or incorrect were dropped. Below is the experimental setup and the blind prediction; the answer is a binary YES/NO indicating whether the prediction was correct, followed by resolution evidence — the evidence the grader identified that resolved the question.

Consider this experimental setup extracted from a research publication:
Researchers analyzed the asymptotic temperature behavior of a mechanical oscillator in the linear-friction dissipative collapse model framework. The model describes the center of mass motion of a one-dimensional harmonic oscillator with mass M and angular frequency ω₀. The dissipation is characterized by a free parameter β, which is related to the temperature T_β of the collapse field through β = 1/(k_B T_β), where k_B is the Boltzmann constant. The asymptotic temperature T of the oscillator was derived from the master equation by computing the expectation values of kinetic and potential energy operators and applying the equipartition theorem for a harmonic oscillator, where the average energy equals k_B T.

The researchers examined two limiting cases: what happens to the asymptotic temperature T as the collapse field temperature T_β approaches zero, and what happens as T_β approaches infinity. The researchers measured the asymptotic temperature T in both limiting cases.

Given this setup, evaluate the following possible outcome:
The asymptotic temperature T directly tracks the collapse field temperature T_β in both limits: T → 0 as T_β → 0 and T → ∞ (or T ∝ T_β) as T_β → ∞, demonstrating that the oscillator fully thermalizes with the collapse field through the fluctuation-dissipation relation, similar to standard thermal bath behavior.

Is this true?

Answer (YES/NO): NO